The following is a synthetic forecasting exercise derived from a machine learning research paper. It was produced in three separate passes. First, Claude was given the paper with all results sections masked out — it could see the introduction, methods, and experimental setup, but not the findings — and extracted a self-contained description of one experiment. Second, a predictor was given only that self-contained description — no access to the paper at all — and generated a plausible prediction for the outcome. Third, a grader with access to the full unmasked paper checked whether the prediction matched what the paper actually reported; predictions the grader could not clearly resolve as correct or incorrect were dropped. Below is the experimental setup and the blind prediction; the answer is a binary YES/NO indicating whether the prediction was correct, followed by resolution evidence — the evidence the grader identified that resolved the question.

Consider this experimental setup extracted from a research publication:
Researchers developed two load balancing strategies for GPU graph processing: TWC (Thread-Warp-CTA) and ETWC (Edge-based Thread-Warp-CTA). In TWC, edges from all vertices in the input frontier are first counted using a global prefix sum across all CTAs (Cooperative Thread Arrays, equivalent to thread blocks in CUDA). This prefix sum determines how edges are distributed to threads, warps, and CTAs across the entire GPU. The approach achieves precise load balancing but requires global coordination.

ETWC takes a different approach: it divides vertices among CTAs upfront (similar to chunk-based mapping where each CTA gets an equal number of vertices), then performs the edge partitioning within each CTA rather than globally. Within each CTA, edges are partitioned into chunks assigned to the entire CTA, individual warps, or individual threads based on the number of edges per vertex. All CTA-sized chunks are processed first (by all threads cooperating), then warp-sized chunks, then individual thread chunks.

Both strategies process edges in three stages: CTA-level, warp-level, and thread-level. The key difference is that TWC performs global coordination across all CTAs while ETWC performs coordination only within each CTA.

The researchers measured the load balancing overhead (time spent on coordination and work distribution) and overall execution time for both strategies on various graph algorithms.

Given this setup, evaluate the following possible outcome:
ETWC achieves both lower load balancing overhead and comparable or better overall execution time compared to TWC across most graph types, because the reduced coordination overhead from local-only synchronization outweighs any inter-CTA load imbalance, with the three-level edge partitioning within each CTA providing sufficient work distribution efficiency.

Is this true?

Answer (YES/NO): YES